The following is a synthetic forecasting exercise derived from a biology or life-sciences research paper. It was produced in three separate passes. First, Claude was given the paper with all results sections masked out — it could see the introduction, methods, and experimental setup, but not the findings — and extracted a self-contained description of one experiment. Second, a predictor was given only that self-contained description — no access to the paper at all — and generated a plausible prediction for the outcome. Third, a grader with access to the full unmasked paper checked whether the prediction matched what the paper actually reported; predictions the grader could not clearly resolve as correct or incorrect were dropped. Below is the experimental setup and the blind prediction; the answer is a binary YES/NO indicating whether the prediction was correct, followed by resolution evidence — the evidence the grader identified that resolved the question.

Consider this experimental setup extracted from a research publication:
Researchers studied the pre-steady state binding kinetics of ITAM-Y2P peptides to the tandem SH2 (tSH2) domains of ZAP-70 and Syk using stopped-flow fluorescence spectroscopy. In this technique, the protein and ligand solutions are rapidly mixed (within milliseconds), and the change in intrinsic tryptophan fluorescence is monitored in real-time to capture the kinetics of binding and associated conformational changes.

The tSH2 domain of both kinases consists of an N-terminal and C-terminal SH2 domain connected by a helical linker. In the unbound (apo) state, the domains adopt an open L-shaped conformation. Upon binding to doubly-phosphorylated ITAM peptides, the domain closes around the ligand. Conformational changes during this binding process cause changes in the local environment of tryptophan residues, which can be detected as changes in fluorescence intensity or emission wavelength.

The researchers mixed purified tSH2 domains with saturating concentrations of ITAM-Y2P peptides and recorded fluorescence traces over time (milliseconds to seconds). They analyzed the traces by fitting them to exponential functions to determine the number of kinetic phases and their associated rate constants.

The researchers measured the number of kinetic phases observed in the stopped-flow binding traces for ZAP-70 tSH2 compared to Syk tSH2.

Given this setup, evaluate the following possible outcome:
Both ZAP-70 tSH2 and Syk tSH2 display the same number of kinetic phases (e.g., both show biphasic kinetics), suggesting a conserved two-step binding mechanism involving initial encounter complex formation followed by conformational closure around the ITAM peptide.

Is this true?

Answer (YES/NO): NO